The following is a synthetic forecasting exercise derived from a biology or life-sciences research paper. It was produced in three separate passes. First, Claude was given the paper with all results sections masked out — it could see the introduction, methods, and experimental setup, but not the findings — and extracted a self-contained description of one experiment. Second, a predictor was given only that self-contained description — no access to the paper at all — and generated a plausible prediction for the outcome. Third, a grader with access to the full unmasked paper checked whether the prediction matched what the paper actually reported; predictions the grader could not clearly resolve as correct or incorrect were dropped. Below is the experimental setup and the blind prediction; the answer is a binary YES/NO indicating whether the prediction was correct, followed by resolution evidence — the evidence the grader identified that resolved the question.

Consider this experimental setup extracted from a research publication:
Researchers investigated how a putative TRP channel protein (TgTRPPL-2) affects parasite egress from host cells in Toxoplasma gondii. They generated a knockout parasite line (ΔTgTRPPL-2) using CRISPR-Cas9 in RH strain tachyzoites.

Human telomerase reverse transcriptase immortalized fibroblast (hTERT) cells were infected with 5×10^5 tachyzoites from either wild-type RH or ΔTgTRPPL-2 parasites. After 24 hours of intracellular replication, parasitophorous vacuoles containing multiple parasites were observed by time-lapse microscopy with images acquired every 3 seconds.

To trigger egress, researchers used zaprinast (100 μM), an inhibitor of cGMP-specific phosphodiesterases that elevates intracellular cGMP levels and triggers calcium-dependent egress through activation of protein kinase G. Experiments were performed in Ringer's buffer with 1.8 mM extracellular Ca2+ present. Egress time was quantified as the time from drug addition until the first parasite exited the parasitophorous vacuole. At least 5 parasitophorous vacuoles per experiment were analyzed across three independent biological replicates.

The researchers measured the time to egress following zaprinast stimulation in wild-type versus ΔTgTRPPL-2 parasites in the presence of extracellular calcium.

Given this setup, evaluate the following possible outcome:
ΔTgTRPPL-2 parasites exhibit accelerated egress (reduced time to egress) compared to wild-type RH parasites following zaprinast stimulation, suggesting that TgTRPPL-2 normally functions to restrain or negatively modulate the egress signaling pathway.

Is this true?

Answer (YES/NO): NO